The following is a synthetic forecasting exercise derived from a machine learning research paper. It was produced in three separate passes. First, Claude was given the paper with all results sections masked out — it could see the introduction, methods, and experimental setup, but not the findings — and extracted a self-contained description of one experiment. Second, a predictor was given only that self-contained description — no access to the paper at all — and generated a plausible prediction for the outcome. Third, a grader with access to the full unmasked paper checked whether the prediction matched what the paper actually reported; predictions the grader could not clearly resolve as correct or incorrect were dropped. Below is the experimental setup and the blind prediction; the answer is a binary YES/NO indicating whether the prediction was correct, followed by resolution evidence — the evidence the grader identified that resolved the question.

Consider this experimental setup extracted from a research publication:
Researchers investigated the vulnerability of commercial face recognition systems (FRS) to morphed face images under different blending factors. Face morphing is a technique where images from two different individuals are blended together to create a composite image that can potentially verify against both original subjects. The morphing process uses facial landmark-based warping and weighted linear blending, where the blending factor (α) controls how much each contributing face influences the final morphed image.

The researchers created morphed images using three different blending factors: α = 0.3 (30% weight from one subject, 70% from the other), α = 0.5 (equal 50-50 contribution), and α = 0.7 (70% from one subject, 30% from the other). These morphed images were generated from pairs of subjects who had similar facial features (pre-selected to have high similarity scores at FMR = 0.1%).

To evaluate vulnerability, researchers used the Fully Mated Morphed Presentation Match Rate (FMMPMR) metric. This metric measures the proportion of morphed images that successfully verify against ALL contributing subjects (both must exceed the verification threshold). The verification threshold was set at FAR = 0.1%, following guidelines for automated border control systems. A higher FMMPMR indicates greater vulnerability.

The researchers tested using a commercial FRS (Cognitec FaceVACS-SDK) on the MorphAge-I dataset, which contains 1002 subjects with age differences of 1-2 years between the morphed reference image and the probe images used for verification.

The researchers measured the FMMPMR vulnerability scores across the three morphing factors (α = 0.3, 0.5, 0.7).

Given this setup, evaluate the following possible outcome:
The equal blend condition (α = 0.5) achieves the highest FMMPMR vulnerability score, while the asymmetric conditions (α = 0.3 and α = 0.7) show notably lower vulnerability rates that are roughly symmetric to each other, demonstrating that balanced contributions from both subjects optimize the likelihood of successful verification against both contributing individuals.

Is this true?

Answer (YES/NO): YES